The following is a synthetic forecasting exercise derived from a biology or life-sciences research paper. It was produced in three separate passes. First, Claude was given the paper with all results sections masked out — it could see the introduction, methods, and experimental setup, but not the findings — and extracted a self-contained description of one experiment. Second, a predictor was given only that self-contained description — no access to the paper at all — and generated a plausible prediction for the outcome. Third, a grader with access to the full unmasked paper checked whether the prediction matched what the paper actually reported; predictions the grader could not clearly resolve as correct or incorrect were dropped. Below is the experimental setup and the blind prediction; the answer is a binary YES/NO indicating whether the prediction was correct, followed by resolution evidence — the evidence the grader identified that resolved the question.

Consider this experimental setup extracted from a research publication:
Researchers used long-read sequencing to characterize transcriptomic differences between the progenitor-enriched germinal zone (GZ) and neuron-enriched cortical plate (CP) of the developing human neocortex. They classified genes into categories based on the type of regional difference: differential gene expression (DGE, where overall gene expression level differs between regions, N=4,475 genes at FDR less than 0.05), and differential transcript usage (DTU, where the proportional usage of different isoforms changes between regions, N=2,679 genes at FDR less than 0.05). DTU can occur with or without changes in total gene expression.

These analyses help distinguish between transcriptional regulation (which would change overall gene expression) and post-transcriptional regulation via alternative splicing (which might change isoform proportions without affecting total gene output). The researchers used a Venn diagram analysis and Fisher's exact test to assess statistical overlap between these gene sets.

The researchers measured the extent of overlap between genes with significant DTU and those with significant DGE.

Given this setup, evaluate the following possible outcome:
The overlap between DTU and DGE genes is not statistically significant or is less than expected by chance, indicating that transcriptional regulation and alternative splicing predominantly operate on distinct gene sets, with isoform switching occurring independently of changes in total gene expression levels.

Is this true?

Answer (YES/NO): NO